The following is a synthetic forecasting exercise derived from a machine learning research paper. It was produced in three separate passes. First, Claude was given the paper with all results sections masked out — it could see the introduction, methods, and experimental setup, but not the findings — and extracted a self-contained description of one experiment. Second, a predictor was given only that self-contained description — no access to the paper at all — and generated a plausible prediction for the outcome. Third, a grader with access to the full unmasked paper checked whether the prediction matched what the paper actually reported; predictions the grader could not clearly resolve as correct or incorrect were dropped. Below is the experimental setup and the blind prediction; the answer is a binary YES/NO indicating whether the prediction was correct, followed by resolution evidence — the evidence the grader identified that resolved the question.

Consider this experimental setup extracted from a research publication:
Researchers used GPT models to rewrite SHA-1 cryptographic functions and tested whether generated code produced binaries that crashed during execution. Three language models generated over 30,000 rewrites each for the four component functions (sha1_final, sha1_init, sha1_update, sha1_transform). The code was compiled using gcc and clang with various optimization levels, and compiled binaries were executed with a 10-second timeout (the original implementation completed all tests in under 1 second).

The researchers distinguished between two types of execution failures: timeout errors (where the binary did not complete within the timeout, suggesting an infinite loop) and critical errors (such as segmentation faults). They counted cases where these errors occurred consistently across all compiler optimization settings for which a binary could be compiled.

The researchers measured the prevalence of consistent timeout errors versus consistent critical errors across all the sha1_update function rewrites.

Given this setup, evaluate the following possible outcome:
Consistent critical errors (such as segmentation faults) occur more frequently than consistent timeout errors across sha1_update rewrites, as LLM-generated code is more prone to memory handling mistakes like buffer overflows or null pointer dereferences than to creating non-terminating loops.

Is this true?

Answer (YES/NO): YES